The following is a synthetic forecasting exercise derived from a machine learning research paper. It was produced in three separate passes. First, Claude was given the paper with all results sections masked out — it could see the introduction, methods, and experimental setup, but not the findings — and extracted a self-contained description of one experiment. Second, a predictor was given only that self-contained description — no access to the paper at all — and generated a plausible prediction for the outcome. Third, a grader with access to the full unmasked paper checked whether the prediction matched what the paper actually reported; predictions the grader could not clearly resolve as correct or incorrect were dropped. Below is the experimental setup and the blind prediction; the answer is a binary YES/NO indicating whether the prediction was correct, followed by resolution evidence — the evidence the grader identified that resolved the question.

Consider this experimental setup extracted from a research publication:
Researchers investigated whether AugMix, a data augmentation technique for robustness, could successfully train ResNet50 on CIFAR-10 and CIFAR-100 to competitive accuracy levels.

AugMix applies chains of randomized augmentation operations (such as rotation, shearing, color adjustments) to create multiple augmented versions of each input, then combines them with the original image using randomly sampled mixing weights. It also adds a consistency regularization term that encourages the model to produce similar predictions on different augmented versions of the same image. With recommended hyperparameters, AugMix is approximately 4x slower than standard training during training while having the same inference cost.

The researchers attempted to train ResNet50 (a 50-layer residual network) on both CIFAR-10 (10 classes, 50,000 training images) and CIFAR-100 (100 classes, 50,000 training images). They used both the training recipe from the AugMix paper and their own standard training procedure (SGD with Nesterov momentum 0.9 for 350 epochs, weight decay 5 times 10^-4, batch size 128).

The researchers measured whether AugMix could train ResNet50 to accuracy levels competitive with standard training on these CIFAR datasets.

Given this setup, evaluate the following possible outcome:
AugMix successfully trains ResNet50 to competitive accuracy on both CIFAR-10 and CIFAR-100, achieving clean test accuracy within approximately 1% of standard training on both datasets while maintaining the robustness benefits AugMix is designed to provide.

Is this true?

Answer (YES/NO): NO